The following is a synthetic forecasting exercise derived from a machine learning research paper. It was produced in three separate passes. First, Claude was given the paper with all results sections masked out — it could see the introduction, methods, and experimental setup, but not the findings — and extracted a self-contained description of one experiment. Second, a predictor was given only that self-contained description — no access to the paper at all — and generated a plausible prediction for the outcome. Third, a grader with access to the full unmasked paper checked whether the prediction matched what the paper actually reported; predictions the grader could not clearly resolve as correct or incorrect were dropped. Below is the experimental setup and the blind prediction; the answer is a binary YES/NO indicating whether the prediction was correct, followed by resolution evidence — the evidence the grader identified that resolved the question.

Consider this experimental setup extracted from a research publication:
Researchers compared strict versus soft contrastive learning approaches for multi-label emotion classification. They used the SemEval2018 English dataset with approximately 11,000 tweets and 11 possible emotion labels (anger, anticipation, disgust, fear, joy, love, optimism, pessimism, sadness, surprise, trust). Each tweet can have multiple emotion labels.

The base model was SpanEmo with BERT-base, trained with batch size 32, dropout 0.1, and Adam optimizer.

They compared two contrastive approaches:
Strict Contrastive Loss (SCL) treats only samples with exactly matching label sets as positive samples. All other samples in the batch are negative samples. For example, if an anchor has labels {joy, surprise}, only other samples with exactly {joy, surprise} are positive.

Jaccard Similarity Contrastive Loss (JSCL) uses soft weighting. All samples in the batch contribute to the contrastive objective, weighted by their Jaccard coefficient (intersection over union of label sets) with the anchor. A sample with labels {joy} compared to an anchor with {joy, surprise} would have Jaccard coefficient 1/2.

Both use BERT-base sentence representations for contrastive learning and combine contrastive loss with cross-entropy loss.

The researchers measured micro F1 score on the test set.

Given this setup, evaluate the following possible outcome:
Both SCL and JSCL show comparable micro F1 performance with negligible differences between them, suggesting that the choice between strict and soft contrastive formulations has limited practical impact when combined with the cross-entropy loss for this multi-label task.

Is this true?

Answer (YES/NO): NO